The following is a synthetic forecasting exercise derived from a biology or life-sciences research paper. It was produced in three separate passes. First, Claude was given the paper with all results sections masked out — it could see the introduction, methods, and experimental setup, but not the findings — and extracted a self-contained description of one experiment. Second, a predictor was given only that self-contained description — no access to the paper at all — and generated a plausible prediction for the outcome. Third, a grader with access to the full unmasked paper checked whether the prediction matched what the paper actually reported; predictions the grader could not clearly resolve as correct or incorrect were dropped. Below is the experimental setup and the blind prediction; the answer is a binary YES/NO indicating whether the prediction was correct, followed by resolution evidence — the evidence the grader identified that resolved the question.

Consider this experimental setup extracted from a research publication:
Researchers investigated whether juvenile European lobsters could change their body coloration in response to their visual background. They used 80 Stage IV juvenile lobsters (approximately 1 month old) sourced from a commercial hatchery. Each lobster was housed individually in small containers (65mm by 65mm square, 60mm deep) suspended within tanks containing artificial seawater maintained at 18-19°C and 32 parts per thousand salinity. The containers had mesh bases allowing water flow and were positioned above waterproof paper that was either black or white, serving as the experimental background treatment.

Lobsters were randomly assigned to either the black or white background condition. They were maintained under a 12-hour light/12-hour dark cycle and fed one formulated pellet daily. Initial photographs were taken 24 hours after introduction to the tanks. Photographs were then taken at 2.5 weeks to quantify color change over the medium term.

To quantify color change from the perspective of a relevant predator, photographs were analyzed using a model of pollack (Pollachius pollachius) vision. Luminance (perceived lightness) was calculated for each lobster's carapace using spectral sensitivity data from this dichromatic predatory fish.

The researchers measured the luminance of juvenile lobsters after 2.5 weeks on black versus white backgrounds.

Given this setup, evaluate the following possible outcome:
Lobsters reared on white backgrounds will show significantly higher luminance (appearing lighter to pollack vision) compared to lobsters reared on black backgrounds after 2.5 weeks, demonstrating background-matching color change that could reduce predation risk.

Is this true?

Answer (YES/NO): NO